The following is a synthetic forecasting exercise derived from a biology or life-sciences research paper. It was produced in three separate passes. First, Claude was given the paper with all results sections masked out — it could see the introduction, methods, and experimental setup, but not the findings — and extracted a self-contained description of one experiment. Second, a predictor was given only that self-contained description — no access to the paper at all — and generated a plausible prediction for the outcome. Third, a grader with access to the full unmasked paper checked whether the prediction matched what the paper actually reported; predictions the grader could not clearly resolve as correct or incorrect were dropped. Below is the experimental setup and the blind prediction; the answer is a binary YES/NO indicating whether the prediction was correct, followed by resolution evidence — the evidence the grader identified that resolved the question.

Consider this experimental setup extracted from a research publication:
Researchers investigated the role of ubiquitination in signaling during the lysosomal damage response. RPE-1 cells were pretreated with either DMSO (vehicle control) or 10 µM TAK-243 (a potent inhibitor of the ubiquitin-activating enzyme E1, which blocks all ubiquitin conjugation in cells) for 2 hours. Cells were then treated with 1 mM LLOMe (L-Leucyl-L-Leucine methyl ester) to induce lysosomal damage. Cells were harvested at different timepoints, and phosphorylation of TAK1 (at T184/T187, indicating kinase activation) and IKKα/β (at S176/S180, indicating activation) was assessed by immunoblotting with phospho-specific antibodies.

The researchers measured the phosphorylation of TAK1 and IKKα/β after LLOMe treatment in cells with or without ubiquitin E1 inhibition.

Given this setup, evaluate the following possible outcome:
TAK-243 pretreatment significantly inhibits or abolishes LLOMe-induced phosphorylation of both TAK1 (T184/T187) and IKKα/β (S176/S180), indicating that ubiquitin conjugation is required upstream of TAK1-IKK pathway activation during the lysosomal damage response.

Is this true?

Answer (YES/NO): YES